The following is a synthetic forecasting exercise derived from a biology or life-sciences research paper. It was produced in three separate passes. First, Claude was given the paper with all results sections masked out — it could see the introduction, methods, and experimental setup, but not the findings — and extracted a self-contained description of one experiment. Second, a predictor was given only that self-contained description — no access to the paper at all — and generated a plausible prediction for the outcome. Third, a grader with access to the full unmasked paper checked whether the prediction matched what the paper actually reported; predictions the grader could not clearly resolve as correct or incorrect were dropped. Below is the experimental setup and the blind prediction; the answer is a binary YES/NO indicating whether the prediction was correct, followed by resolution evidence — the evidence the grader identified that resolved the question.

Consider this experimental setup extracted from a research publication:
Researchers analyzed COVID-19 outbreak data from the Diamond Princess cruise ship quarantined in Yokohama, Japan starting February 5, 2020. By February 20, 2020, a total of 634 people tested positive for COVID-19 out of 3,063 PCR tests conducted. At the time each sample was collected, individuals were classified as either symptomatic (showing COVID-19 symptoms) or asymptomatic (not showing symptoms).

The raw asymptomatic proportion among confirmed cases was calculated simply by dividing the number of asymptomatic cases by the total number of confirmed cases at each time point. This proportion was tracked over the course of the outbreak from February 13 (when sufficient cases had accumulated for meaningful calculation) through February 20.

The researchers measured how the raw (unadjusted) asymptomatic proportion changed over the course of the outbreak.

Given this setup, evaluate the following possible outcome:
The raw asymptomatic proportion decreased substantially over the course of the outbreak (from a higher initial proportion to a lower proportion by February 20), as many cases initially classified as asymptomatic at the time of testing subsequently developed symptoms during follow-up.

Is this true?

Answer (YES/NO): NO